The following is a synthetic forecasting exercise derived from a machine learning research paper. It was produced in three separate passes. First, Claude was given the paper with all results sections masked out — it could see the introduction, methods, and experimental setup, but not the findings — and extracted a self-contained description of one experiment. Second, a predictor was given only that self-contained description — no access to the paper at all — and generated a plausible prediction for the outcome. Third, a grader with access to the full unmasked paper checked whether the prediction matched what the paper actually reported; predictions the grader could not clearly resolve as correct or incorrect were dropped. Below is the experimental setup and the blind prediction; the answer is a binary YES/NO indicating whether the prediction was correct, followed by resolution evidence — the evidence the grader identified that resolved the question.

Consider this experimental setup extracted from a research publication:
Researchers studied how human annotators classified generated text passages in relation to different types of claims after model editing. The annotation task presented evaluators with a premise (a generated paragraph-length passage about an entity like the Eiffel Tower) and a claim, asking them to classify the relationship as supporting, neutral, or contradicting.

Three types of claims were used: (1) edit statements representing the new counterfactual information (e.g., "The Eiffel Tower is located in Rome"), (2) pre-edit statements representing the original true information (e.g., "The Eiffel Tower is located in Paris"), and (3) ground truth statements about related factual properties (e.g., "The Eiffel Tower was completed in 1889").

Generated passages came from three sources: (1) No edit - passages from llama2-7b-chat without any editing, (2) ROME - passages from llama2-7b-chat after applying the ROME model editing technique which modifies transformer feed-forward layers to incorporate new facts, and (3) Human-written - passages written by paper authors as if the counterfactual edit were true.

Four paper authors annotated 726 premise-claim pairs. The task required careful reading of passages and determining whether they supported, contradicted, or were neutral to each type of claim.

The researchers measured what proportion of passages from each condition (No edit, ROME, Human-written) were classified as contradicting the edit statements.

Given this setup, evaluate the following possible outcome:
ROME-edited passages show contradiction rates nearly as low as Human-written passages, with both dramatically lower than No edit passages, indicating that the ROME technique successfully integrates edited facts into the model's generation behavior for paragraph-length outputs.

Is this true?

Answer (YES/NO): NO